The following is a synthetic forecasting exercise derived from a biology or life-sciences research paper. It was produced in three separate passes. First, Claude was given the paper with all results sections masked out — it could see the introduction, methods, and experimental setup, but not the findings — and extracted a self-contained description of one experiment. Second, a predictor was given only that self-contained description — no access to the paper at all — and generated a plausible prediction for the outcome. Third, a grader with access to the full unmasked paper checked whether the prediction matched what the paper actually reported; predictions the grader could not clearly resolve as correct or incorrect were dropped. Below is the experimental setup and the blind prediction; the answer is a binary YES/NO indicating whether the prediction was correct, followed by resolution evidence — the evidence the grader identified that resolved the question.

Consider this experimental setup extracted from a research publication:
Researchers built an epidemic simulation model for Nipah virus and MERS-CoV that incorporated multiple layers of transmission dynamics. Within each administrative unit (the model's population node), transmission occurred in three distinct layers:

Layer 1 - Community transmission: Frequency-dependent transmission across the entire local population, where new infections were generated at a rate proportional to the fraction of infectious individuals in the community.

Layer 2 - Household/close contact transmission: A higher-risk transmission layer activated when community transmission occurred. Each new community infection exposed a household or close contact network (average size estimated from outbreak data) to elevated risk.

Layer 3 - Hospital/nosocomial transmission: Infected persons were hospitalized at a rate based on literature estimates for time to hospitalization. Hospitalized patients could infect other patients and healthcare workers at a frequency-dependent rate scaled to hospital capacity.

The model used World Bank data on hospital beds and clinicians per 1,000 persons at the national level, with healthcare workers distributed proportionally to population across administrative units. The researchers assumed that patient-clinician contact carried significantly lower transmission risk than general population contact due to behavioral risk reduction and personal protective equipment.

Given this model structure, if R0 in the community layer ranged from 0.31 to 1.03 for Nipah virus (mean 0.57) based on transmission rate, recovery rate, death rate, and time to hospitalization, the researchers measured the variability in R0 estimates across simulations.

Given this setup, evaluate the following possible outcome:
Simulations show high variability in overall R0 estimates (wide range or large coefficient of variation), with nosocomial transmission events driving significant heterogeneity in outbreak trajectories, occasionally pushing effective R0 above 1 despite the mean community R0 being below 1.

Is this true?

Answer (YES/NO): NO